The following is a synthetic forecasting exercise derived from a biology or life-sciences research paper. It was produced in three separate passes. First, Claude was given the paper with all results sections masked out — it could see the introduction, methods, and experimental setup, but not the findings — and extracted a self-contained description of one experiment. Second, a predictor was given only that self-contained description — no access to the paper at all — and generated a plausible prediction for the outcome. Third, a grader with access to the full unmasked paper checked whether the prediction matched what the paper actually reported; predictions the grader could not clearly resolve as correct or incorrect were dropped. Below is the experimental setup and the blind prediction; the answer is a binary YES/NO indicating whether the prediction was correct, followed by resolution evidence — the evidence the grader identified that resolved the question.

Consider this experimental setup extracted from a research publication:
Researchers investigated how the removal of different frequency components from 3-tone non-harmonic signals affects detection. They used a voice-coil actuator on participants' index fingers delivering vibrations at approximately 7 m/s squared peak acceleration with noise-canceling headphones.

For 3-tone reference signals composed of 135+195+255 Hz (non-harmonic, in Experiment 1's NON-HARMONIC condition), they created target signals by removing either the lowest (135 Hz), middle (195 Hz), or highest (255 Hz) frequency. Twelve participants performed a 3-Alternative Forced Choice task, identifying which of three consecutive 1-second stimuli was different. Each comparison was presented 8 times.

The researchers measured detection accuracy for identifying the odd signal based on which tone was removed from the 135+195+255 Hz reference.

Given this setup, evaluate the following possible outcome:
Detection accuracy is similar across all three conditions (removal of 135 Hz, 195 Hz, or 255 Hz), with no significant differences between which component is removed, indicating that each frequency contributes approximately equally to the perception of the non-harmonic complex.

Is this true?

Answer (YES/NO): NO